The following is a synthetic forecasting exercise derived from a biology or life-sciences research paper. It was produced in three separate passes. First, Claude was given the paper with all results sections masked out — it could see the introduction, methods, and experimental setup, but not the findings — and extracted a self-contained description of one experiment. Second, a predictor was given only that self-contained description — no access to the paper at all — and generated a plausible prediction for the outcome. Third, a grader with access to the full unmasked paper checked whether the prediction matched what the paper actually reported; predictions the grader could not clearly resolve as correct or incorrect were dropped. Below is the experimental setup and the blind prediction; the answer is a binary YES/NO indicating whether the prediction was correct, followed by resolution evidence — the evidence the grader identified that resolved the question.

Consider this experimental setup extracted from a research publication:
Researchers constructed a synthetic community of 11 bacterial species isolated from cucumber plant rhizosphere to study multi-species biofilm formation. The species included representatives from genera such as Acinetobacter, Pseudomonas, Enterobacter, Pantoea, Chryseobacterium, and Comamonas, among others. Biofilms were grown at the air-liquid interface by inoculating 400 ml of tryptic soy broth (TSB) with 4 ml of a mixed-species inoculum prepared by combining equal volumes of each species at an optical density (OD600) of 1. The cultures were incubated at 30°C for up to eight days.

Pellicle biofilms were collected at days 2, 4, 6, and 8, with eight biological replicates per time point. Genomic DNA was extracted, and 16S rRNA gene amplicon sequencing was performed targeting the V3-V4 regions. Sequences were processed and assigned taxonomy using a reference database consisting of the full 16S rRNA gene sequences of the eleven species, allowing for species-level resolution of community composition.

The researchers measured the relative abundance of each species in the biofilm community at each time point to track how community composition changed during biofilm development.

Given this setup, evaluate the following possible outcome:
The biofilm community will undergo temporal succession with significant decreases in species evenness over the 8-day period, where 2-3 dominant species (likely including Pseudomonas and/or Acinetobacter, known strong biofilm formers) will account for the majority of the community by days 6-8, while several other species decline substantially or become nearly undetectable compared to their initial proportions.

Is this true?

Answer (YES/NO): NO